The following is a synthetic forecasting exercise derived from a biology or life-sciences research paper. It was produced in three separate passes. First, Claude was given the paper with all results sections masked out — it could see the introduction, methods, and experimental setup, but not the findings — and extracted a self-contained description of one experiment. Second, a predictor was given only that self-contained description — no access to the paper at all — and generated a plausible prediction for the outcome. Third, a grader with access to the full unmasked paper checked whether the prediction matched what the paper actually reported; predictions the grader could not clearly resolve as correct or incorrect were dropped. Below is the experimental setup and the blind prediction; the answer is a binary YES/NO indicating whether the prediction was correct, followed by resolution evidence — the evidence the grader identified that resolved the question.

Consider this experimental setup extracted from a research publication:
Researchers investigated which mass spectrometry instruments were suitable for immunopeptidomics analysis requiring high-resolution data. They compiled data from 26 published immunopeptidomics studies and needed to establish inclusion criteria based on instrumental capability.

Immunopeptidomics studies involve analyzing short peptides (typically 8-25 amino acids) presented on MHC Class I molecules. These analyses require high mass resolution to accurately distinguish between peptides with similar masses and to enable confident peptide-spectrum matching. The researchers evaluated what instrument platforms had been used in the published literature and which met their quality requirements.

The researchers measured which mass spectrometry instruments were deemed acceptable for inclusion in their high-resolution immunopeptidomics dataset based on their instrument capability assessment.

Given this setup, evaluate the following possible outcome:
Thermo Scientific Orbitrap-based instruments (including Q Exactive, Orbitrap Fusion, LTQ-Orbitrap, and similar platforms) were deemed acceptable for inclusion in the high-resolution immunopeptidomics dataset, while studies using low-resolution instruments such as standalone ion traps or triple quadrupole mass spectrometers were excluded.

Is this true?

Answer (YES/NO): YES